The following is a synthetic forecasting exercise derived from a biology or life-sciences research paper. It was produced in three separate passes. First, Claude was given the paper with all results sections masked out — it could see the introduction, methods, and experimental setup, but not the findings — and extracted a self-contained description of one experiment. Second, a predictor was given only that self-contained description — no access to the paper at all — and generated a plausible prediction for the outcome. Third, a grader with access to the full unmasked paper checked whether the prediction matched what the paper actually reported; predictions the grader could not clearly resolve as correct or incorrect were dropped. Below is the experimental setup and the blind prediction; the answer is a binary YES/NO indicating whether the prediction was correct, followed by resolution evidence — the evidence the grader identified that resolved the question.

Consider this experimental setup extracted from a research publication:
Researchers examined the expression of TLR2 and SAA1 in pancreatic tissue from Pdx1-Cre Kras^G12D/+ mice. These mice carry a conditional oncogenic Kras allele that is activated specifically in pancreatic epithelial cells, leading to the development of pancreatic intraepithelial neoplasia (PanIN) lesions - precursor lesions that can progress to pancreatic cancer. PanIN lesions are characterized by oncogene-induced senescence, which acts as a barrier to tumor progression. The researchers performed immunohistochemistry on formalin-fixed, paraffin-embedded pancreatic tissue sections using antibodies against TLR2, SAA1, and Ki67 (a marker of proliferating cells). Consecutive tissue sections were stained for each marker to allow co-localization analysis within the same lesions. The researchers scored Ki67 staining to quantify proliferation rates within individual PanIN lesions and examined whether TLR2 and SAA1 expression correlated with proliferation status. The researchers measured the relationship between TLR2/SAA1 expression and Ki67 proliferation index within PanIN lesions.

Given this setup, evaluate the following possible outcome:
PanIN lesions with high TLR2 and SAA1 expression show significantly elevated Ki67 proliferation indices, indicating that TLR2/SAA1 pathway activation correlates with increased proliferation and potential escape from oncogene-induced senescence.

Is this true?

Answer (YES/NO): NO